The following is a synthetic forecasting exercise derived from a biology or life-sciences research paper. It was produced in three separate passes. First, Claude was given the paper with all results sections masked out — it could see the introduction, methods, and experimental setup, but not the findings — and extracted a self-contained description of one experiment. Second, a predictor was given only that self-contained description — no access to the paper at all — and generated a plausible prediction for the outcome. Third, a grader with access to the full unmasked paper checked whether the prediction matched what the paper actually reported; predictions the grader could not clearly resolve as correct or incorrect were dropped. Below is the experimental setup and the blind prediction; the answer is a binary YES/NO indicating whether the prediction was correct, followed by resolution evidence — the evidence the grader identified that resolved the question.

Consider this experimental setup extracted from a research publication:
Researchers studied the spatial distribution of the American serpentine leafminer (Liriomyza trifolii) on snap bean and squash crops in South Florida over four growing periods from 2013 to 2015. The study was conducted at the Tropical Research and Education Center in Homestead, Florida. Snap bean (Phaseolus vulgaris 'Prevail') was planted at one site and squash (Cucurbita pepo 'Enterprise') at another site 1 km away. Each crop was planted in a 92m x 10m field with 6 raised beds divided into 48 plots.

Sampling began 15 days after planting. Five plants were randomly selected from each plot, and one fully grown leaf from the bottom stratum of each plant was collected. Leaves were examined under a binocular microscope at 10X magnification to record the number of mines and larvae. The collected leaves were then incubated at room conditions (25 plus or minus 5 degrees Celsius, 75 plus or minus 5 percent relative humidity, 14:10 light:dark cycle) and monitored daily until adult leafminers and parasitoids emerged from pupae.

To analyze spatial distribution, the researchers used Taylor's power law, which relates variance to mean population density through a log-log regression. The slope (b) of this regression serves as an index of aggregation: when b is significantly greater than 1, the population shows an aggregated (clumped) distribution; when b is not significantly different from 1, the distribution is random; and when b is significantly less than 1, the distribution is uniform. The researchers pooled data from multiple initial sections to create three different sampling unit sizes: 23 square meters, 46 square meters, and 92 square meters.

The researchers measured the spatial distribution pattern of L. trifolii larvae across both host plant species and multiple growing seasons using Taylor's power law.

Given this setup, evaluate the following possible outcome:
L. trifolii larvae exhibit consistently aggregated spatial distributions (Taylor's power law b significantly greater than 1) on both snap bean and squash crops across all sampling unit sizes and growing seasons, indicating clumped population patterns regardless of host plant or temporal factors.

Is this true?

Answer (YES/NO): NO